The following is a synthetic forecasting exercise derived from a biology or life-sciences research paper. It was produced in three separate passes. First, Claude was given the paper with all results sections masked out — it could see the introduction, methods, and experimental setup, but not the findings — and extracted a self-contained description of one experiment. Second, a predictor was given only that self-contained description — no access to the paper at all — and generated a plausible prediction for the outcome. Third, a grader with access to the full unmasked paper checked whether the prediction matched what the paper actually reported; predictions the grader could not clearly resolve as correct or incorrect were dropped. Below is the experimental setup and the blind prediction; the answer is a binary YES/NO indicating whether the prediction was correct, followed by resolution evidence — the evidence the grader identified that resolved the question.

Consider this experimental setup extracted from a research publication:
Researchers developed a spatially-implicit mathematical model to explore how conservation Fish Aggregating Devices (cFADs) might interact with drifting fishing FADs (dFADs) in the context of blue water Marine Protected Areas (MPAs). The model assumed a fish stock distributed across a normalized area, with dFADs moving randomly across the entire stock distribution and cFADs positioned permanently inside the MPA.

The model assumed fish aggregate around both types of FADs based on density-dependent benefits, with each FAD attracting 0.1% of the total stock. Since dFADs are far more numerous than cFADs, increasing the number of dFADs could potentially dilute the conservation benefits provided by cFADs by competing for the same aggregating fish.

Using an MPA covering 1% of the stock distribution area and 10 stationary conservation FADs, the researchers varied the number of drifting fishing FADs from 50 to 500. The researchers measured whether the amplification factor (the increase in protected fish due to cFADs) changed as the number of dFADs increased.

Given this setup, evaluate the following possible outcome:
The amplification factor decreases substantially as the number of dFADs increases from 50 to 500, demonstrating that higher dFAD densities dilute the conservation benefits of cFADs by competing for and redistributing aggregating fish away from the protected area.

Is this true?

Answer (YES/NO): NO